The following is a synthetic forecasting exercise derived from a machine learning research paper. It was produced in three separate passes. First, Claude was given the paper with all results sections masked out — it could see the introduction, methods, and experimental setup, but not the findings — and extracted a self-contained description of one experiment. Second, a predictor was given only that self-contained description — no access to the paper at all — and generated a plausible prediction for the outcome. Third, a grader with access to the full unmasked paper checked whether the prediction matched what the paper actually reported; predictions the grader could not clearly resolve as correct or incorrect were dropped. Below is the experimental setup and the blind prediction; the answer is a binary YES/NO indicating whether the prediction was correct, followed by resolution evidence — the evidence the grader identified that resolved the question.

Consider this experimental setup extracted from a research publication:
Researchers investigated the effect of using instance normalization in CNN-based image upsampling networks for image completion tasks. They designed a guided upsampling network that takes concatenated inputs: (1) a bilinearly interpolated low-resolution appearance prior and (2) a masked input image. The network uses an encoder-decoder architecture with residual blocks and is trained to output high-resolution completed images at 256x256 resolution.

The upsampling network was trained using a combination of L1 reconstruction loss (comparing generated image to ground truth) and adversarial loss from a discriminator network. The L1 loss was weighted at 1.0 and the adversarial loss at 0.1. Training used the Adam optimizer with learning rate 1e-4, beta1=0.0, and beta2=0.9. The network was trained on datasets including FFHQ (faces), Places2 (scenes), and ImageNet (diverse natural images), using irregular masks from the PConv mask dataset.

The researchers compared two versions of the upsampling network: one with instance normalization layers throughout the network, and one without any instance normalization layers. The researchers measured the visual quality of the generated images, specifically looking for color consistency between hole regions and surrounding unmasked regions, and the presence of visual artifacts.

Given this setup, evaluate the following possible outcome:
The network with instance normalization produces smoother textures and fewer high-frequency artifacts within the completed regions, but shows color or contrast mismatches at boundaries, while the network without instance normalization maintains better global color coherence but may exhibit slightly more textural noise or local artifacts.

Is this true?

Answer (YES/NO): NO